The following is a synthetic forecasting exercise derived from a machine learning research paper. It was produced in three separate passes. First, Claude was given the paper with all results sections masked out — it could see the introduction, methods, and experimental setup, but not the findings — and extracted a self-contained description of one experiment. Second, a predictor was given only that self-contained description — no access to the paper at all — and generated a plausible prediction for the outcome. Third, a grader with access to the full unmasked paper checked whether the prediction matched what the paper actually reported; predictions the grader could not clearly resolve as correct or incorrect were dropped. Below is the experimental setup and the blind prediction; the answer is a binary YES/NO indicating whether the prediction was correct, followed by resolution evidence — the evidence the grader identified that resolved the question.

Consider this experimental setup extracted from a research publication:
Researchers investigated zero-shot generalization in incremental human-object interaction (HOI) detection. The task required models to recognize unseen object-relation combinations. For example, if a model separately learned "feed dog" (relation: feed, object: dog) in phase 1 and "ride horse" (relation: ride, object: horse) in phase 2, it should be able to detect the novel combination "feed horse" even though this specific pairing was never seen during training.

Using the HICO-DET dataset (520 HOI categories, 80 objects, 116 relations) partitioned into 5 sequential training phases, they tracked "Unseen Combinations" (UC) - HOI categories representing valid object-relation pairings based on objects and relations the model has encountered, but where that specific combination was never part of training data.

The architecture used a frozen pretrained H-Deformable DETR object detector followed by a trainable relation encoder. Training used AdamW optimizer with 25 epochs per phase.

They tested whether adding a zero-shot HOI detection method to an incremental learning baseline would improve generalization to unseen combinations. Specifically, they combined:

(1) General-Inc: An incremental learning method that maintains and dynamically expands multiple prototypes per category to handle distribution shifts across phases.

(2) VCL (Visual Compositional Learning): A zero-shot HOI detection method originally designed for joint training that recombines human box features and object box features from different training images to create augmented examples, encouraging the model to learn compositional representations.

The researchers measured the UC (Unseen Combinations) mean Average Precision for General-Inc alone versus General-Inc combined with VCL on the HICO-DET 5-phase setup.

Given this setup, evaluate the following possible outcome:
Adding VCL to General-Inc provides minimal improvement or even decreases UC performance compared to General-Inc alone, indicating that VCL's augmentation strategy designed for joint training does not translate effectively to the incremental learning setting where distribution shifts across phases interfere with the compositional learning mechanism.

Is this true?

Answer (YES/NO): YES